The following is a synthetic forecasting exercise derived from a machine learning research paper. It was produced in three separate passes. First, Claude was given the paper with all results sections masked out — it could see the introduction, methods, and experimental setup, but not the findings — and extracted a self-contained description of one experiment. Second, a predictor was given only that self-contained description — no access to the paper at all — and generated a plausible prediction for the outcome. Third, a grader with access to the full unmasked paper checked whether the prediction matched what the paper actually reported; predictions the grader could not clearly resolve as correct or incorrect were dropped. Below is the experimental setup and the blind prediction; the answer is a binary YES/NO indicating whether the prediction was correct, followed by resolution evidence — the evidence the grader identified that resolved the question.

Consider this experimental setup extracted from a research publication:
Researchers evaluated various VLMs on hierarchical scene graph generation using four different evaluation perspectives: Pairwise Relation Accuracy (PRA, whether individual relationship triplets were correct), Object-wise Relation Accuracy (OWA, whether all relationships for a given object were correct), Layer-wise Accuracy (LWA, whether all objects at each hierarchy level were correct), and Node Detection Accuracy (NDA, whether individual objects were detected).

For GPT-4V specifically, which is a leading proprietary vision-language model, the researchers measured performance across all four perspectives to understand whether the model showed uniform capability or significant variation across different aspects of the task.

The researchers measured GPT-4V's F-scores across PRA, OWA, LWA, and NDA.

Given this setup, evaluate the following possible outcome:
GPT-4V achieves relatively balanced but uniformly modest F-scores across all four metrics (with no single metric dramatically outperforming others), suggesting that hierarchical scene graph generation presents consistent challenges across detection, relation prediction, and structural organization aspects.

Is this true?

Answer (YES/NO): NO